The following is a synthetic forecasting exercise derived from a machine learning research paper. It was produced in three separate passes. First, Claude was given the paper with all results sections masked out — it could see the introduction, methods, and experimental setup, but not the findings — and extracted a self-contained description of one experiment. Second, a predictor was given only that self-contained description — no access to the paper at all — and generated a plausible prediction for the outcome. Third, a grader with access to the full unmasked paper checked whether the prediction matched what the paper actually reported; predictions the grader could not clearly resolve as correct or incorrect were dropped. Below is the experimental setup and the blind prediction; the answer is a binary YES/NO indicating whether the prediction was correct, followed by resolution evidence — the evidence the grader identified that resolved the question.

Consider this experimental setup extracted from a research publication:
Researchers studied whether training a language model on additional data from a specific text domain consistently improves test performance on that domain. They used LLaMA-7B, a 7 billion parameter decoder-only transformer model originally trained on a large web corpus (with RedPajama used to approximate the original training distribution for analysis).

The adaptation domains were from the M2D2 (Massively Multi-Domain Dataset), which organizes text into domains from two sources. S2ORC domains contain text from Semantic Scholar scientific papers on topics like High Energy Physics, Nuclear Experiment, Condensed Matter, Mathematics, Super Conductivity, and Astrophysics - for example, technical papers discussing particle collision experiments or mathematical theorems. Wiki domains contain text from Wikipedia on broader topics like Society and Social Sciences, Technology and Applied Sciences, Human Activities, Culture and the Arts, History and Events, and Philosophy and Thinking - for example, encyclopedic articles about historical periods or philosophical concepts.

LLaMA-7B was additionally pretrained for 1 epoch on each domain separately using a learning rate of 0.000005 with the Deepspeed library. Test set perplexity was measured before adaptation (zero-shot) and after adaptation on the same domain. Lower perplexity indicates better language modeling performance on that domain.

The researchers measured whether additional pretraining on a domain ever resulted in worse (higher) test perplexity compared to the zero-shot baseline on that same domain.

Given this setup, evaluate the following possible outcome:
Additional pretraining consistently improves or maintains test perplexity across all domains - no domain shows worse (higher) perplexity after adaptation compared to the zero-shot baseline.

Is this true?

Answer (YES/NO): NO